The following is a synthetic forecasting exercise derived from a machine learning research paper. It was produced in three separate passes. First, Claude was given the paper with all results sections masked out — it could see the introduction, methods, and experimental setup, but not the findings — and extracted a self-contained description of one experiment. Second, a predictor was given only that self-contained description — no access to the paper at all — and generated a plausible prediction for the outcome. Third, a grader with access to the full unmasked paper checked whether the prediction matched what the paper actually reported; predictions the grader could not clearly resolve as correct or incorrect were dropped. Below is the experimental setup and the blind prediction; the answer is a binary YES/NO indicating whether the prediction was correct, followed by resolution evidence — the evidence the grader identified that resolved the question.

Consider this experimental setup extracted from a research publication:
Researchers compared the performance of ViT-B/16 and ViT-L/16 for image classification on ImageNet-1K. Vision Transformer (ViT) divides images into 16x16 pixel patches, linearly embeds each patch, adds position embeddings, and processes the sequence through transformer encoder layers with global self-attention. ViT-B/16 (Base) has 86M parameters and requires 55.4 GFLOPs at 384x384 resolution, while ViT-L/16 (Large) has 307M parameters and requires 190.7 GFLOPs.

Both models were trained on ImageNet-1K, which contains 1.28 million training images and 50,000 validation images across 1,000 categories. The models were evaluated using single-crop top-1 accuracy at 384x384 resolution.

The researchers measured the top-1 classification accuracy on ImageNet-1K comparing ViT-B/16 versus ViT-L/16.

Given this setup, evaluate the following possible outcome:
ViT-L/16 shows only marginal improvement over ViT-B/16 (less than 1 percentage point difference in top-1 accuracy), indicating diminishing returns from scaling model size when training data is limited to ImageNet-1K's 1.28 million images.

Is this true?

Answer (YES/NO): NO